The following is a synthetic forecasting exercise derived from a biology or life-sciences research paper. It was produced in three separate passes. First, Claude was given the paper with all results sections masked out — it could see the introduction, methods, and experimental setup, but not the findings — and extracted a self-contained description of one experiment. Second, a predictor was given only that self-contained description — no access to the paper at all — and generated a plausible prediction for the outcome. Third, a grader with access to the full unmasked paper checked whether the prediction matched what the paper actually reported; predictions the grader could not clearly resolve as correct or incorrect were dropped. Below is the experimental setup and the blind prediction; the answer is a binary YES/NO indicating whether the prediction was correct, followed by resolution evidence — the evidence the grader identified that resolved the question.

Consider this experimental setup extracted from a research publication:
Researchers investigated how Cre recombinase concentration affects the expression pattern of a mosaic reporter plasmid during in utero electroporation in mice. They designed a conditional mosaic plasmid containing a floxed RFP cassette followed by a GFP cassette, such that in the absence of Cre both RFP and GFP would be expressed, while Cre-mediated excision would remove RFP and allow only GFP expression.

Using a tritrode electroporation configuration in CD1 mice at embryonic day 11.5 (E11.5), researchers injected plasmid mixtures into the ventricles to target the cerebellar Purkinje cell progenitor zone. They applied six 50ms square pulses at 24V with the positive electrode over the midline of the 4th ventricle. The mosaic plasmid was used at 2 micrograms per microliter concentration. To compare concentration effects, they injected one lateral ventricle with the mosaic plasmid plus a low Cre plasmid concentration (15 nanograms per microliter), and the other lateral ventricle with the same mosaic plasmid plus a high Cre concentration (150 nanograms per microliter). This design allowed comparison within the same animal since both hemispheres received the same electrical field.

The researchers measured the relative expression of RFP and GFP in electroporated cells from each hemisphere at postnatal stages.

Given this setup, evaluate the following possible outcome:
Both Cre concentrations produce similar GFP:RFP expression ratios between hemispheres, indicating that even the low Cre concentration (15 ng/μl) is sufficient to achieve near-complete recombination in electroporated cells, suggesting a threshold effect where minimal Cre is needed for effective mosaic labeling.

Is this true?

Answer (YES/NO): NO